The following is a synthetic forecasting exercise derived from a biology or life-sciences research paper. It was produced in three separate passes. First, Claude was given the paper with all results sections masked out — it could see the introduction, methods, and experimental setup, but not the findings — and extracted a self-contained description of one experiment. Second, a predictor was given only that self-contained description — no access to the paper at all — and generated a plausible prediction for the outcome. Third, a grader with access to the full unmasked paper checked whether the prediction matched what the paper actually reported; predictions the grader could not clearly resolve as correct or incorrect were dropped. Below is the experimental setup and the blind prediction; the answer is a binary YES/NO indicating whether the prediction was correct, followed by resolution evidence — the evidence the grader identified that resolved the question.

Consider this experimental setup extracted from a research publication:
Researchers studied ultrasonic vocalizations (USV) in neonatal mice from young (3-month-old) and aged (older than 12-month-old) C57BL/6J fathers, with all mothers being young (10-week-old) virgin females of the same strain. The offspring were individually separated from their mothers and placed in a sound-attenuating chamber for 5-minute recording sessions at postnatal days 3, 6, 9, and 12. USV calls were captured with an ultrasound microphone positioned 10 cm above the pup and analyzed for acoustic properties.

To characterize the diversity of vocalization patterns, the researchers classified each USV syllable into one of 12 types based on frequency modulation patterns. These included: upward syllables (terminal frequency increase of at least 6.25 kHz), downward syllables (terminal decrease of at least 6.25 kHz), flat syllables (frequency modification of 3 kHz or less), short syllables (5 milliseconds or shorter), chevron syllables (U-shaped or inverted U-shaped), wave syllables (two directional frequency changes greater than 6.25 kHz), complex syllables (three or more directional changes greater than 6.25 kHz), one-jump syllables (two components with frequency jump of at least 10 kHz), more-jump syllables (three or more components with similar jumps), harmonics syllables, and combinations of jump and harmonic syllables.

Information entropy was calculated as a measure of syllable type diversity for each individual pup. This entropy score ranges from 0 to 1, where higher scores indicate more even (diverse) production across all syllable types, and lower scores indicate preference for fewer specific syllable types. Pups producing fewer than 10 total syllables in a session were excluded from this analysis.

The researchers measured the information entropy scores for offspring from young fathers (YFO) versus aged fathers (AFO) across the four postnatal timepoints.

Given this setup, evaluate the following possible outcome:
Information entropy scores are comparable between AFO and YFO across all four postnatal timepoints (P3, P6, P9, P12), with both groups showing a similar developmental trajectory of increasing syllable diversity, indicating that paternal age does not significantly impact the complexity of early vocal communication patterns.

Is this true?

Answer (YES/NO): NO